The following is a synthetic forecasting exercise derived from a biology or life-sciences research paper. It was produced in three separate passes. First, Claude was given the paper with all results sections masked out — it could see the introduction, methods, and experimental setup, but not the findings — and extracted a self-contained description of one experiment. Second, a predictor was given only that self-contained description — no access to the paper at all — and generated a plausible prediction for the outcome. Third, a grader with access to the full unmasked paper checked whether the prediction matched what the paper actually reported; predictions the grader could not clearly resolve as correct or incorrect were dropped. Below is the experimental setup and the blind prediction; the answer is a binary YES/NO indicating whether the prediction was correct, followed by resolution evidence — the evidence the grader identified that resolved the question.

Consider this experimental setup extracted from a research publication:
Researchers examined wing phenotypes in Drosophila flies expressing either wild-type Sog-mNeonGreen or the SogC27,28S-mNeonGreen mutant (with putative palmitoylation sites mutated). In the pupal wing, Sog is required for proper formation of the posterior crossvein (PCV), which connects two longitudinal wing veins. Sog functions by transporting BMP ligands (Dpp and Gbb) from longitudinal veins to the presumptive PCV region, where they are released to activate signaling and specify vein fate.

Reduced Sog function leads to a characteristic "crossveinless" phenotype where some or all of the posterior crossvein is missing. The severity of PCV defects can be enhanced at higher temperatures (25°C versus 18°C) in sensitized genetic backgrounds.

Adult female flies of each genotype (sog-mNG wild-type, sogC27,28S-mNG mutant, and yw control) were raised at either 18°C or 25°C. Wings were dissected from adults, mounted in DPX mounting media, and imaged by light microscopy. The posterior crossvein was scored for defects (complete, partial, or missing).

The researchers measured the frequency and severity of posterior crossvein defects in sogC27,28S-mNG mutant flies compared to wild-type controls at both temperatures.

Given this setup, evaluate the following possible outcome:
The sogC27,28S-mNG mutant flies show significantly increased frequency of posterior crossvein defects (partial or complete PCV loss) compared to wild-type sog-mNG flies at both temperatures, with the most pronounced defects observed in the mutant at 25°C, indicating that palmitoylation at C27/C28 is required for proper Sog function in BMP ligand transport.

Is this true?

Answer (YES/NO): NO